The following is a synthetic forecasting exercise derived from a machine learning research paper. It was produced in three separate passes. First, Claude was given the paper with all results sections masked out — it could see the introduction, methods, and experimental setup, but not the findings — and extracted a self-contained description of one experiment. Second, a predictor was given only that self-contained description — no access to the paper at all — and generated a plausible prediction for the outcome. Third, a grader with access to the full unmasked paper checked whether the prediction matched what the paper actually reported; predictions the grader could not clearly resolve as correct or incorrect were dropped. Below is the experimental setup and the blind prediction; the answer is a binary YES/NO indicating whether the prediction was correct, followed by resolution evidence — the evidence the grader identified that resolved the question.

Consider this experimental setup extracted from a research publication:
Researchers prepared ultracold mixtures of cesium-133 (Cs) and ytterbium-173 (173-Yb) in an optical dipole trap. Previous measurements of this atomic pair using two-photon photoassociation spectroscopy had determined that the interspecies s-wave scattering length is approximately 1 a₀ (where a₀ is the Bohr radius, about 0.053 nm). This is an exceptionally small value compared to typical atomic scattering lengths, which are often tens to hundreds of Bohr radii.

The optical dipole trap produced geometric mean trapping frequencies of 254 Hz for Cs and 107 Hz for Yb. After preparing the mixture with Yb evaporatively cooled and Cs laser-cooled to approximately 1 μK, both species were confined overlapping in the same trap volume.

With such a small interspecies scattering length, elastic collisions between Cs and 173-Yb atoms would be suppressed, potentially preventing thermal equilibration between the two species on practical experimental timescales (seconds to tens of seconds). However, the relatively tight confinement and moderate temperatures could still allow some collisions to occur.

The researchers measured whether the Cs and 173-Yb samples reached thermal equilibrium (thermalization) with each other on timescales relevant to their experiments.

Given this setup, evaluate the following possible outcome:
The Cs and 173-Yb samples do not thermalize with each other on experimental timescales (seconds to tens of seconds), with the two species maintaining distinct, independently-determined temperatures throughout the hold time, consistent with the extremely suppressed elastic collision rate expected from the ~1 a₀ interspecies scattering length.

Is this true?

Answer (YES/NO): NO